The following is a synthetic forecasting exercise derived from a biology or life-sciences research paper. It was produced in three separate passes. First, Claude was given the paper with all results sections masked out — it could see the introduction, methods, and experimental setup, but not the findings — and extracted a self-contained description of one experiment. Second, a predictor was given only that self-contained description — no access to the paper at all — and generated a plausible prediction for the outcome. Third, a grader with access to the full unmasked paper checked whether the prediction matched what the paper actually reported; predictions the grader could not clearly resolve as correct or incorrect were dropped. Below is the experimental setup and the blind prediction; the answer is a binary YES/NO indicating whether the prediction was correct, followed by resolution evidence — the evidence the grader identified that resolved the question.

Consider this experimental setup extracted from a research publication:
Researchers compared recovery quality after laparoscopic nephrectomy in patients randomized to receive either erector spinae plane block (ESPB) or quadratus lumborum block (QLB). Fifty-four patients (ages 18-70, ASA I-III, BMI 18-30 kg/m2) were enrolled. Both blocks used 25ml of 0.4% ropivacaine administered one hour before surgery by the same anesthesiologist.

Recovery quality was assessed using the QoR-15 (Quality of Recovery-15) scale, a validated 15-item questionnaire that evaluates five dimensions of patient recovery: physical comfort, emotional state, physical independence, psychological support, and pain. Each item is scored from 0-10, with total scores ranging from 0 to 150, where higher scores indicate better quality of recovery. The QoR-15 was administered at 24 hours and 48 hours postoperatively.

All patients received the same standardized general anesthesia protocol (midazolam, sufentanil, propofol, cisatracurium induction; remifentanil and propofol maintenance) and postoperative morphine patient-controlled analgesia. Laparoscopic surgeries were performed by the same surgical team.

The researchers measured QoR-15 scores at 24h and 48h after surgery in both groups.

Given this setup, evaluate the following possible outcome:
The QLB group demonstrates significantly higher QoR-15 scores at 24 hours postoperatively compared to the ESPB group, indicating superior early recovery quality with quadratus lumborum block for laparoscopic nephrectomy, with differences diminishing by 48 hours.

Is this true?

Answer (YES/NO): NO